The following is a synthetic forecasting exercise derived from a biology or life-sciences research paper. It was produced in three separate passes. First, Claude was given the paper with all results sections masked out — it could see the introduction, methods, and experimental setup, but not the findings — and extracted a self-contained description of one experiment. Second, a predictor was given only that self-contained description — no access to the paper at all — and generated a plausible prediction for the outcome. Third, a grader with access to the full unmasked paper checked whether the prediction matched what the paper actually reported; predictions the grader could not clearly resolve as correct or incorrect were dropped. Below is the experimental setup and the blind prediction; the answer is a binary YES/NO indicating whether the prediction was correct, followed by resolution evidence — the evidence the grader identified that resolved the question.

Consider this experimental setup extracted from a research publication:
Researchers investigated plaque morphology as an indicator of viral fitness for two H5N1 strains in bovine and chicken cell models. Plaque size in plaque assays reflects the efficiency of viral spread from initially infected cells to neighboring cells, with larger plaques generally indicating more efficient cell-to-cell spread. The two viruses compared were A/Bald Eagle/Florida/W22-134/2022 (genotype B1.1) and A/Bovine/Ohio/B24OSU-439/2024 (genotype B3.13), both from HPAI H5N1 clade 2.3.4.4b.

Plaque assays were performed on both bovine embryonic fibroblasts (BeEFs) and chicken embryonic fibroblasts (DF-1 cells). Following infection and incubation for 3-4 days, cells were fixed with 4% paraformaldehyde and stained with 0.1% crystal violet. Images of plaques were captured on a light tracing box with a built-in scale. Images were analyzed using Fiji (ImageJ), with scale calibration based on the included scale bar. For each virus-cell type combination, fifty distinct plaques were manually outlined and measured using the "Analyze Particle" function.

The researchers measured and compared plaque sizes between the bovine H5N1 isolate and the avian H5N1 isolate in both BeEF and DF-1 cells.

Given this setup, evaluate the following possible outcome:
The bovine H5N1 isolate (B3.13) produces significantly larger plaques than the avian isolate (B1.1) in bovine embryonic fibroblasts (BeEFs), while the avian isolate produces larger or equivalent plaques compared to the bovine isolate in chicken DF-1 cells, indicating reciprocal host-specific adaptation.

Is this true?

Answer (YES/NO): NO